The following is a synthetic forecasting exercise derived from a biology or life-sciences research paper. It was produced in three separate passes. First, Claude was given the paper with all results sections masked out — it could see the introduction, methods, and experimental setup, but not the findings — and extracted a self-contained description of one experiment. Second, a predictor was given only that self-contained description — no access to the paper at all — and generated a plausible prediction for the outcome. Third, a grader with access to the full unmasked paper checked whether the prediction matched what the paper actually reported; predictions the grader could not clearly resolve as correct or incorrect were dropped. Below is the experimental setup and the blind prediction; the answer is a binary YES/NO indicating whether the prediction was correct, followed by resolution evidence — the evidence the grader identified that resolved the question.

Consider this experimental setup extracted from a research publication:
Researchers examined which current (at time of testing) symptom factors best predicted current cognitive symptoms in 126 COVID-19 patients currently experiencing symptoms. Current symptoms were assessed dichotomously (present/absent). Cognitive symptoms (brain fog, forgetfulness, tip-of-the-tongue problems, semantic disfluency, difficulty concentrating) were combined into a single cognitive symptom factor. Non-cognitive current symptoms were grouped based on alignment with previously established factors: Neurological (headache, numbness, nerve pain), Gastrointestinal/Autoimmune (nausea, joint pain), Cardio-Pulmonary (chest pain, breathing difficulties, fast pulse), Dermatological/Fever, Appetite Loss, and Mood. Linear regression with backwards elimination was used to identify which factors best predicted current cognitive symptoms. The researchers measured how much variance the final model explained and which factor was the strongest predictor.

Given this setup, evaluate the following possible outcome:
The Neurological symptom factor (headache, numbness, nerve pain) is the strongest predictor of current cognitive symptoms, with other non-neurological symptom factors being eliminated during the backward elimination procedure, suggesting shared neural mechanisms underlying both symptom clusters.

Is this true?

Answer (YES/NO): NO